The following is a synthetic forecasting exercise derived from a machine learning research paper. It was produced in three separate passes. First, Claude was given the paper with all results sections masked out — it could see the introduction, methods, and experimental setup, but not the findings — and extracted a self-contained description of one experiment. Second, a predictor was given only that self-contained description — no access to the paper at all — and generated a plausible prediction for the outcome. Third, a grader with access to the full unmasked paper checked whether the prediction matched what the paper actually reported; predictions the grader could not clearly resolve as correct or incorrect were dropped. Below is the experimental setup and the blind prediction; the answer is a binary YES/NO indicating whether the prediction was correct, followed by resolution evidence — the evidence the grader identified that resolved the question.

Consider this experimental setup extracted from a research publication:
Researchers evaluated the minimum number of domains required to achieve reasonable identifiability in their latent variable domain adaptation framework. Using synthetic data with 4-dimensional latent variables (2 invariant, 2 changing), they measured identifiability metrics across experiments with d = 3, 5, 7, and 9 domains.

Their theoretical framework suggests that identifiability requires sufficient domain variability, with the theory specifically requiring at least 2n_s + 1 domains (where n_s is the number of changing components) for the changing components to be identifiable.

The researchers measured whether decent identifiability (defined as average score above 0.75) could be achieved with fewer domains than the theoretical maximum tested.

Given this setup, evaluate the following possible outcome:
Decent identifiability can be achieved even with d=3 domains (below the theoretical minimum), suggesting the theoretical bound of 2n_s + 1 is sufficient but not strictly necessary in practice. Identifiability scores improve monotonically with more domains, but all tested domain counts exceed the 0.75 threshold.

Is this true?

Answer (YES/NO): NO